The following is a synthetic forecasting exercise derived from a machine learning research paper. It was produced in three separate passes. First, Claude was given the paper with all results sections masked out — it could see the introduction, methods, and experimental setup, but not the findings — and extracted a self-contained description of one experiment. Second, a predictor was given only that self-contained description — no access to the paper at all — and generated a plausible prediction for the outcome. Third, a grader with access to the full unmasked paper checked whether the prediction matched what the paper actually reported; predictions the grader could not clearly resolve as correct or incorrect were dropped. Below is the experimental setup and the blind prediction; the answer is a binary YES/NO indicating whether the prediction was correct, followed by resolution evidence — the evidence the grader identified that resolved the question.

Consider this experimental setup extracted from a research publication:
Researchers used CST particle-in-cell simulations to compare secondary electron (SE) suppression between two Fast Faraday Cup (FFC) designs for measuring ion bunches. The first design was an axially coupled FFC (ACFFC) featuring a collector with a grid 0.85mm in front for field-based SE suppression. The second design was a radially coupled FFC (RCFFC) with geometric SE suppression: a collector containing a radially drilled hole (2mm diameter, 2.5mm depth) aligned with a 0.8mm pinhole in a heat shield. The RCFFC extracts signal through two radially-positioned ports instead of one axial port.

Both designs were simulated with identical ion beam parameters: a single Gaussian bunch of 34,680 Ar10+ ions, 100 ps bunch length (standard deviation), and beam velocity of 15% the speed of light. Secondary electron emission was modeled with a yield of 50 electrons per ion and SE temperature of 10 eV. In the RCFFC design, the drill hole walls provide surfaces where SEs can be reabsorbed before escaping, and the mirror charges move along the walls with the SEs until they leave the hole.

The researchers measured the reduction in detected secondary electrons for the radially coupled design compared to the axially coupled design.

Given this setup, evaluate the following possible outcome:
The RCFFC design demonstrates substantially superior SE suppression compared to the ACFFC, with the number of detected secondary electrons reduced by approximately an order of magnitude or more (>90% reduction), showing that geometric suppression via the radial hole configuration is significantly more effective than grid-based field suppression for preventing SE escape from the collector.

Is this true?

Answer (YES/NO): YES